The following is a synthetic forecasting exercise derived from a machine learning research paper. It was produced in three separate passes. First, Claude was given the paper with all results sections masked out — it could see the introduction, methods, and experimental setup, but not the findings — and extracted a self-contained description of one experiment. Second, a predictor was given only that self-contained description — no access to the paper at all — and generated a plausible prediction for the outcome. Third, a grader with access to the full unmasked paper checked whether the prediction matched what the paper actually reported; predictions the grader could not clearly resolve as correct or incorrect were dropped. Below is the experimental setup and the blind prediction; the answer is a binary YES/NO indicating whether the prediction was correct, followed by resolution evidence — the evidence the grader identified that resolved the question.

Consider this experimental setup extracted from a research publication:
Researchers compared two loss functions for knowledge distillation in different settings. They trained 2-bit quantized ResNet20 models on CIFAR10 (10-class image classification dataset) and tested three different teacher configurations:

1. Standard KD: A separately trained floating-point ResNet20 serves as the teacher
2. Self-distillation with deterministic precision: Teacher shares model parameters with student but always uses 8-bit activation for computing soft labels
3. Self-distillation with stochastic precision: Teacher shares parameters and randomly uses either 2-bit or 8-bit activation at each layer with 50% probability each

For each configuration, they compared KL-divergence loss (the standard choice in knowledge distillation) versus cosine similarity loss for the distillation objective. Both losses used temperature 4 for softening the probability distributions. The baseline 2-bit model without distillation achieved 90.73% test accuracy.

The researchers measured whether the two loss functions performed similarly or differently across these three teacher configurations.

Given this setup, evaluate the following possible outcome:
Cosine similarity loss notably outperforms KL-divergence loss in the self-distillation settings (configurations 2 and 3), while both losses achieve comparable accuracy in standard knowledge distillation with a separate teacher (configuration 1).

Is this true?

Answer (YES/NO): NO